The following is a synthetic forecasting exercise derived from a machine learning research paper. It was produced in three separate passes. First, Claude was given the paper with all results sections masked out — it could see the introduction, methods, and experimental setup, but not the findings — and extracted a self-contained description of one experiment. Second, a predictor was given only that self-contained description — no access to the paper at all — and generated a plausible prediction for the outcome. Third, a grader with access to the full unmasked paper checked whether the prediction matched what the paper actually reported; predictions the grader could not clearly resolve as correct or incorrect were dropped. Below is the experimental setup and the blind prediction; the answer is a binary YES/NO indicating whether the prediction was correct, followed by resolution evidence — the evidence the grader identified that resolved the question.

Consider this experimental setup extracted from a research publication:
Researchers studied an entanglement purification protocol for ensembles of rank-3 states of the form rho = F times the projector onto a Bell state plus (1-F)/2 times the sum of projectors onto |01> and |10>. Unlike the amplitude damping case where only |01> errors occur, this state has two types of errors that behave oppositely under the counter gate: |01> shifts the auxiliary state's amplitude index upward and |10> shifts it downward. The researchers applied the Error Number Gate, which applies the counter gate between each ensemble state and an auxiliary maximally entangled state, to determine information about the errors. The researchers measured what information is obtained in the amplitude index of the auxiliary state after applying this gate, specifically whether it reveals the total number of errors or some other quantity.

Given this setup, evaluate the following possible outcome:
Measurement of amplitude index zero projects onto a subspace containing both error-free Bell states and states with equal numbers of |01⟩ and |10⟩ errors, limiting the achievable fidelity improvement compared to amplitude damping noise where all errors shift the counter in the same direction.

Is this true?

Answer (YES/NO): YES